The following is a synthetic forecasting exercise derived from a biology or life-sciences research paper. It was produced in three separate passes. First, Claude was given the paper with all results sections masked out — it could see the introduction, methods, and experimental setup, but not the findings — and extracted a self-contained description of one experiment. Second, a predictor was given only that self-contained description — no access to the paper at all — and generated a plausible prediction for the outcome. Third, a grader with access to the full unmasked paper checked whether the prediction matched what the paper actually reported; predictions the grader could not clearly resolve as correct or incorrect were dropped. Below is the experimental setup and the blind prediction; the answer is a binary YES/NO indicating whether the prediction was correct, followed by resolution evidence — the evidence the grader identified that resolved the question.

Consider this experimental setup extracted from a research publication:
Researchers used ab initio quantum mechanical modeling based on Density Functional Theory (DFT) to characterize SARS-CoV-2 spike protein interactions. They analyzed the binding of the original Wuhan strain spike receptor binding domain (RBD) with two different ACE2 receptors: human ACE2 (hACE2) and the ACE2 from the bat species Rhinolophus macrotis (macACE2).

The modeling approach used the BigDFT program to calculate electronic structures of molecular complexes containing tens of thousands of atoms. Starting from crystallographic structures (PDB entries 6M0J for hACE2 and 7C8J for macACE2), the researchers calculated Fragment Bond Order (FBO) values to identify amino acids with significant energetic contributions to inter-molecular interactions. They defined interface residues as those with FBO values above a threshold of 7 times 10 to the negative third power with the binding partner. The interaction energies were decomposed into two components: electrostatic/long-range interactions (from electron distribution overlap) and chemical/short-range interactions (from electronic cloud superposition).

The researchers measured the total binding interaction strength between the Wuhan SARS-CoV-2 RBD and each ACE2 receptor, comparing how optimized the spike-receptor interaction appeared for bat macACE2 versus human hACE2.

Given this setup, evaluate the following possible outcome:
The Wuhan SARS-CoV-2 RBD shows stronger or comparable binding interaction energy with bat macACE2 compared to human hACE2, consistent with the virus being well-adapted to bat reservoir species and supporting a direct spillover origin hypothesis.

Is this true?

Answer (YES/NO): YES